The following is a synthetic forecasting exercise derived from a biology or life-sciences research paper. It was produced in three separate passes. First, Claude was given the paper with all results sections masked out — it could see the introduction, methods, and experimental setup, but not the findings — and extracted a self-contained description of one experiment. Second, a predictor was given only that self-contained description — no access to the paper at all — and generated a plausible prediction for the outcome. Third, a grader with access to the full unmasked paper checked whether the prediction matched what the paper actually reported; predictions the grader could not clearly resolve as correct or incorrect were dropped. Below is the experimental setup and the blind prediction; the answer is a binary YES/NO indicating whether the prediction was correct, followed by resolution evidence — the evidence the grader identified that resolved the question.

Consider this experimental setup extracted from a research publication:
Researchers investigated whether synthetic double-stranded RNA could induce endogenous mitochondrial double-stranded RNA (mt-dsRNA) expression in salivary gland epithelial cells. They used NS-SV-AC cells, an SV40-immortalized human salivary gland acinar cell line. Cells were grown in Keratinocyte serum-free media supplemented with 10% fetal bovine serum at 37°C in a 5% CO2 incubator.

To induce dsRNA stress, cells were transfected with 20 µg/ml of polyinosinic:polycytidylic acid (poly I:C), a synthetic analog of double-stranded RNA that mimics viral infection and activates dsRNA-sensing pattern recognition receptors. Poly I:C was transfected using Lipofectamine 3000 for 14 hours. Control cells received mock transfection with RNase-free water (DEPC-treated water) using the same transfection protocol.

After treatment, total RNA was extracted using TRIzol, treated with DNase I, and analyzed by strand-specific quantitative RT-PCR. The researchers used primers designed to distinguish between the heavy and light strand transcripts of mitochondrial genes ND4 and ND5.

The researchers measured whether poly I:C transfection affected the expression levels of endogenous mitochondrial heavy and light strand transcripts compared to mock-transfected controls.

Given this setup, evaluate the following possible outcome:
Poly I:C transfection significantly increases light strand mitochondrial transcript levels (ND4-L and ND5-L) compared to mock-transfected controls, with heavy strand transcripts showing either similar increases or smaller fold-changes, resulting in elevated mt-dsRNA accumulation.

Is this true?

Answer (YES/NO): YES